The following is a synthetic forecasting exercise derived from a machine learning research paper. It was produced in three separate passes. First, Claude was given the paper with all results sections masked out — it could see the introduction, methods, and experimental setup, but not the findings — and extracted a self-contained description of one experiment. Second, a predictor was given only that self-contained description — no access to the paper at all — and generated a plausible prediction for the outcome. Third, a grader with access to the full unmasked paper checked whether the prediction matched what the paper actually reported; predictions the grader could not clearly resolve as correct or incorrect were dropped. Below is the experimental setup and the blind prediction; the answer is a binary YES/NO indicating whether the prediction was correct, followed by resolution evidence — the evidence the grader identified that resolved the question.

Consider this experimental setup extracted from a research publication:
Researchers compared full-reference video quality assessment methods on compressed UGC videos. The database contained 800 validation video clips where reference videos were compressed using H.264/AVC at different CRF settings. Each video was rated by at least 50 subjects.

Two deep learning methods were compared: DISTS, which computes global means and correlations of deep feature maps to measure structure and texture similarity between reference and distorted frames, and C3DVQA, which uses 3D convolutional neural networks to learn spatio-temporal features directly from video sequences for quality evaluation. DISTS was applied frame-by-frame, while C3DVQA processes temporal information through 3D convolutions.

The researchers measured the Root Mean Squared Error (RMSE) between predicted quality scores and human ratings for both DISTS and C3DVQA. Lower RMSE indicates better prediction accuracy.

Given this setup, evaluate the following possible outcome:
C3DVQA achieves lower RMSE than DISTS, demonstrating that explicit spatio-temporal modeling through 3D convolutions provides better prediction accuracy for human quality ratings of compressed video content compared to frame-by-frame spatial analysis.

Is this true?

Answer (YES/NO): YES